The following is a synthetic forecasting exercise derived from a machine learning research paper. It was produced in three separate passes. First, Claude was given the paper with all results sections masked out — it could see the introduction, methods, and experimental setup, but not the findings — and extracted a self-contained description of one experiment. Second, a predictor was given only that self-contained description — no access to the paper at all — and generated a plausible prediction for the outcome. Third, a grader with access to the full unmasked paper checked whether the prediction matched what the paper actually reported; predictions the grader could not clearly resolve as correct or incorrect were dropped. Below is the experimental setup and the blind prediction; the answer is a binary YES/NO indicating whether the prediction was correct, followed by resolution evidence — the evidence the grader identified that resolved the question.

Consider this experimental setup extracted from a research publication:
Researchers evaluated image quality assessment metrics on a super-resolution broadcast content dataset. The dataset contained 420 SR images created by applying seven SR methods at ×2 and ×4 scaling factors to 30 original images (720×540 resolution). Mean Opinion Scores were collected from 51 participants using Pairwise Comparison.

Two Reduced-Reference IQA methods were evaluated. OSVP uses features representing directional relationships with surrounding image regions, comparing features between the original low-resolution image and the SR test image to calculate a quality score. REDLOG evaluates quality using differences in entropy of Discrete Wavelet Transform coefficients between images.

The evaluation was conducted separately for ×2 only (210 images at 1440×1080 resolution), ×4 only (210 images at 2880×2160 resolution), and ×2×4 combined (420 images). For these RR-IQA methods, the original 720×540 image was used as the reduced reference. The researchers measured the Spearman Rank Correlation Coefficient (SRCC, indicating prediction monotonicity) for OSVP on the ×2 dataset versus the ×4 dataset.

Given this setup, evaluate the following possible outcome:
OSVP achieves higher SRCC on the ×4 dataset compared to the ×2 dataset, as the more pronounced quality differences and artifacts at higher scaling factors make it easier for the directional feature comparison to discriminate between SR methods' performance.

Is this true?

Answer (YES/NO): NO